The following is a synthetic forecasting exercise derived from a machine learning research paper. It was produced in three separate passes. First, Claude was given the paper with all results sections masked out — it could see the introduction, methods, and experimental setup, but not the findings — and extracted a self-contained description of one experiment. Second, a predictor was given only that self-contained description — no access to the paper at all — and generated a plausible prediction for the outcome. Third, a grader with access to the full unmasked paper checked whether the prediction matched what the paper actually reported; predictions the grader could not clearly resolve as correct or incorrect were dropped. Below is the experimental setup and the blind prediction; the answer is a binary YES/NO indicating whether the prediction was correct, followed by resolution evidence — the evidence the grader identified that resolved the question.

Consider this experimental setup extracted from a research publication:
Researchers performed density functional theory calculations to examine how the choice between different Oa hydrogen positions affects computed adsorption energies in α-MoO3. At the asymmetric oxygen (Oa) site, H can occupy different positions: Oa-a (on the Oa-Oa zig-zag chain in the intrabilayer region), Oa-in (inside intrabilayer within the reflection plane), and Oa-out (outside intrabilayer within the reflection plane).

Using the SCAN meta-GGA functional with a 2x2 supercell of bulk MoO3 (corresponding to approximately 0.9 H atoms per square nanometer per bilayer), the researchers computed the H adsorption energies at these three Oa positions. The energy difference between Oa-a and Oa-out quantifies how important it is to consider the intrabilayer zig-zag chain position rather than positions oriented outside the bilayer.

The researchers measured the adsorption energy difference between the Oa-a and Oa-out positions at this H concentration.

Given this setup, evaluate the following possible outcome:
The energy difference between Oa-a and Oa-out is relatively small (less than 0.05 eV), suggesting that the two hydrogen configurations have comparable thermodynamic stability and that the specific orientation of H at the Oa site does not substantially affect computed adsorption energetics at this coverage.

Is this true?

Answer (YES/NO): NO